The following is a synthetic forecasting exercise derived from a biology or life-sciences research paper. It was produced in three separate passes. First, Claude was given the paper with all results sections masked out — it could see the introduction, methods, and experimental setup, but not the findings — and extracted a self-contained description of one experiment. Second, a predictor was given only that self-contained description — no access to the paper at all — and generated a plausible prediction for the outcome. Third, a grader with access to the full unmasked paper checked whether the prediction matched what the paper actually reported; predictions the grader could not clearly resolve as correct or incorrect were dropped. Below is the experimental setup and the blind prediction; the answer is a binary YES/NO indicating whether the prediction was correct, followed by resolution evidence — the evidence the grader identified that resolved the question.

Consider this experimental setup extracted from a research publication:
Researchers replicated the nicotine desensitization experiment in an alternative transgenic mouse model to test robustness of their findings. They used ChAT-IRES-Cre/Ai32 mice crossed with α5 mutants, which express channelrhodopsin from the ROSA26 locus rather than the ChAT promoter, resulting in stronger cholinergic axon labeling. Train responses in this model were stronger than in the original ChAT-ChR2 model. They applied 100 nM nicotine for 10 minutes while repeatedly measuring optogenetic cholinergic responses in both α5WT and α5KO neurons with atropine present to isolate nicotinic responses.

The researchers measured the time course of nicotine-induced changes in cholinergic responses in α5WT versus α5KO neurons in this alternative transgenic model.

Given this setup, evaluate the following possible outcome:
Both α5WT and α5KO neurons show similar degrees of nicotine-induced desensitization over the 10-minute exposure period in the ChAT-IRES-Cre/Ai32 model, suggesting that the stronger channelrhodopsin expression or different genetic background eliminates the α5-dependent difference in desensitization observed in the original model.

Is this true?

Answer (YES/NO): NO